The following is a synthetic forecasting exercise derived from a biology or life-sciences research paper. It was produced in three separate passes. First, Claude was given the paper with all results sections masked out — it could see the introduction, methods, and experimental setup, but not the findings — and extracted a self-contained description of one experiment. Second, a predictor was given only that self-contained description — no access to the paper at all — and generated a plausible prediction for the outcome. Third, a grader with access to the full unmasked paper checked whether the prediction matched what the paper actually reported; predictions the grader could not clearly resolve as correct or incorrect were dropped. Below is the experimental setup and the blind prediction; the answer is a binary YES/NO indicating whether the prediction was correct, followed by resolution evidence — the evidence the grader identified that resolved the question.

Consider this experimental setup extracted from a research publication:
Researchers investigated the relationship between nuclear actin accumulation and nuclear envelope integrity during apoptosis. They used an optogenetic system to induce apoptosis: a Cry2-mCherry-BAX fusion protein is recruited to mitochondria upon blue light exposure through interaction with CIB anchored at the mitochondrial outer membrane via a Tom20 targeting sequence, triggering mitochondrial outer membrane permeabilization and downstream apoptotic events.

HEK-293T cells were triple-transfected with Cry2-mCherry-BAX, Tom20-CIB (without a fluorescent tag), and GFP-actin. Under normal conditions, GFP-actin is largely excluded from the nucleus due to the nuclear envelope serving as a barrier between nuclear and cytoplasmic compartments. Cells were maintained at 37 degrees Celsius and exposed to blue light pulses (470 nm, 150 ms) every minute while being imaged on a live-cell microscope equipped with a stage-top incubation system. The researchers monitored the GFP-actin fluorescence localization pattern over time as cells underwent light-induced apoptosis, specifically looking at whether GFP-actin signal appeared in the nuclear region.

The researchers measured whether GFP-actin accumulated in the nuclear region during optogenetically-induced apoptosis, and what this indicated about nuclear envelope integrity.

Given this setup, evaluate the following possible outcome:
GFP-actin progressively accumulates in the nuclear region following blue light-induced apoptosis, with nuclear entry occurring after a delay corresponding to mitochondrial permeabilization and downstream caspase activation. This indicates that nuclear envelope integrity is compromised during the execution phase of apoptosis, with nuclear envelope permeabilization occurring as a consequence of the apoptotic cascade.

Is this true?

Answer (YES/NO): YES